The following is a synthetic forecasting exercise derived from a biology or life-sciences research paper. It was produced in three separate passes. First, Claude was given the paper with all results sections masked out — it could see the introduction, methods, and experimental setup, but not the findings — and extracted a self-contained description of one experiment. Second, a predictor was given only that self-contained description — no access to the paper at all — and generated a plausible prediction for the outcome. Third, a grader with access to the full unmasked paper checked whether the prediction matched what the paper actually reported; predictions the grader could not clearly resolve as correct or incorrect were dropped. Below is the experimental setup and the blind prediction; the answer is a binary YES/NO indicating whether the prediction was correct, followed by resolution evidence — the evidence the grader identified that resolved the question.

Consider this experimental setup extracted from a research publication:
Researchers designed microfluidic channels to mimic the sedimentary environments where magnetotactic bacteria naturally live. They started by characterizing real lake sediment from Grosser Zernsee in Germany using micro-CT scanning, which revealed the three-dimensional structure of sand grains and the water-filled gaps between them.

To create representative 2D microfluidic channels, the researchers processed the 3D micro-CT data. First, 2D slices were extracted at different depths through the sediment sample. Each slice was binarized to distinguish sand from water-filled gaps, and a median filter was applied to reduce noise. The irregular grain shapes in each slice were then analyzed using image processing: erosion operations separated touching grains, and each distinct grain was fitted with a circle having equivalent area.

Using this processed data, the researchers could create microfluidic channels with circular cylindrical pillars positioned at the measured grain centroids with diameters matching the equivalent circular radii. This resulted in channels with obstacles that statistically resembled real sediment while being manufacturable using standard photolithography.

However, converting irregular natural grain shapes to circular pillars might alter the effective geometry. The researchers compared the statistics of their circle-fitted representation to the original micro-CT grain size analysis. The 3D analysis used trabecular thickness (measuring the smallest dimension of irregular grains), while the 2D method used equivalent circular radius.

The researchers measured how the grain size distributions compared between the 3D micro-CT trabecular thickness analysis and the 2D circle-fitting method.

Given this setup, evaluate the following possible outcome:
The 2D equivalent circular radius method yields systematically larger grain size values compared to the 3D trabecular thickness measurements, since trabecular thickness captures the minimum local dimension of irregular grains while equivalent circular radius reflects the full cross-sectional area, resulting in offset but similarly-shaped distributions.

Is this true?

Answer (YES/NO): YES